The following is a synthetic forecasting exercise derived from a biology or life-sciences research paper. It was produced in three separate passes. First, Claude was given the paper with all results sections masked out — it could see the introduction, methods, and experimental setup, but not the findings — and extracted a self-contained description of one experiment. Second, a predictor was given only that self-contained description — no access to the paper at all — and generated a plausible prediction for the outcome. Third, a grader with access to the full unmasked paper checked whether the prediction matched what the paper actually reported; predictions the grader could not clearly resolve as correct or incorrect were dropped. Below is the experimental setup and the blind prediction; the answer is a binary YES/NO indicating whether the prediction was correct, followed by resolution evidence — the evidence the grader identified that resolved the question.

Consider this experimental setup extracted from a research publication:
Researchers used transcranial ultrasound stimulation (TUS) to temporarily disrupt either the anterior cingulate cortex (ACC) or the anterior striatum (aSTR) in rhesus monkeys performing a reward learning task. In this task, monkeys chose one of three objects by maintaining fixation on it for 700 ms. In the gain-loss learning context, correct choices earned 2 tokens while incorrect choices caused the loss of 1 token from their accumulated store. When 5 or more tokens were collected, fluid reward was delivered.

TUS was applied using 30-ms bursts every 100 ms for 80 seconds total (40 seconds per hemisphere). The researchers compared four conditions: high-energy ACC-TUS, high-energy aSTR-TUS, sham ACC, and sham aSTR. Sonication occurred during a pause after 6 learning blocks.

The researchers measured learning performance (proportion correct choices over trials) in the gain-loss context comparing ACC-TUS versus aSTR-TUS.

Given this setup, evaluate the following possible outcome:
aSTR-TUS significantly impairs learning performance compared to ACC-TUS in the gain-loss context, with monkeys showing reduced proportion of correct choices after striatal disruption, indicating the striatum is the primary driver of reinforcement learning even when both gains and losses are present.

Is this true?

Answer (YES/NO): NO